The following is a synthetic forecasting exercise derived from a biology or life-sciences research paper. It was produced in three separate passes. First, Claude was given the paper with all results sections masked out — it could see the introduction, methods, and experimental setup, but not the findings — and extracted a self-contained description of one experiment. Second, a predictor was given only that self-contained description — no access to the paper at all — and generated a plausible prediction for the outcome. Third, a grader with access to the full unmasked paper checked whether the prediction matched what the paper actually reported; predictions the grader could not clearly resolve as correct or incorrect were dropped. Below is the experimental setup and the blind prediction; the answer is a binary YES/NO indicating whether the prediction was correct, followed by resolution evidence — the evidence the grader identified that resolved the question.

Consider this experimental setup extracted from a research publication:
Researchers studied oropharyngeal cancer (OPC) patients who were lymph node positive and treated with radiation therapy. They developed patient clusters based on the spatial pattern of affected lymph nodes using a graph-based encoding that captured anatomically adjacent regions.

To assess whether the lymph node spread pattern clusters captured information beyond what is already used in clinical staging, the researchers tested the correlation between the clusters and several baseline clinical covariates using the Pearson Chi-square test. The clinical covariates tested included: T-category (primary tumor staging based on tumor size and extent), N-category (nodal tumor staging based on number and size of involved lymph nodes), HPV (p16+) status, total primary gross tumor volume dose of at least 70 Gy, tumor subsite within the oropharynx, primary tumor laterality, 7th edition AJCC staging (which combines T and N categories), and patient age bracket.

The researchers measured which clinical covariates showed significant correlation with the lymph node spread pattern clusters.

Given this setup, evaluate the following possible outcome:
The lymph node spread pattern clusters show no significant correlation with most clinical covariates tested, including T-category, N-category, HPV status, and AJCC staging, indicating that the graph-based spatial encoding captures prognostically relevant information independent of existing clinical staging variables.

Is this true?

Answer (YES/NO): NO